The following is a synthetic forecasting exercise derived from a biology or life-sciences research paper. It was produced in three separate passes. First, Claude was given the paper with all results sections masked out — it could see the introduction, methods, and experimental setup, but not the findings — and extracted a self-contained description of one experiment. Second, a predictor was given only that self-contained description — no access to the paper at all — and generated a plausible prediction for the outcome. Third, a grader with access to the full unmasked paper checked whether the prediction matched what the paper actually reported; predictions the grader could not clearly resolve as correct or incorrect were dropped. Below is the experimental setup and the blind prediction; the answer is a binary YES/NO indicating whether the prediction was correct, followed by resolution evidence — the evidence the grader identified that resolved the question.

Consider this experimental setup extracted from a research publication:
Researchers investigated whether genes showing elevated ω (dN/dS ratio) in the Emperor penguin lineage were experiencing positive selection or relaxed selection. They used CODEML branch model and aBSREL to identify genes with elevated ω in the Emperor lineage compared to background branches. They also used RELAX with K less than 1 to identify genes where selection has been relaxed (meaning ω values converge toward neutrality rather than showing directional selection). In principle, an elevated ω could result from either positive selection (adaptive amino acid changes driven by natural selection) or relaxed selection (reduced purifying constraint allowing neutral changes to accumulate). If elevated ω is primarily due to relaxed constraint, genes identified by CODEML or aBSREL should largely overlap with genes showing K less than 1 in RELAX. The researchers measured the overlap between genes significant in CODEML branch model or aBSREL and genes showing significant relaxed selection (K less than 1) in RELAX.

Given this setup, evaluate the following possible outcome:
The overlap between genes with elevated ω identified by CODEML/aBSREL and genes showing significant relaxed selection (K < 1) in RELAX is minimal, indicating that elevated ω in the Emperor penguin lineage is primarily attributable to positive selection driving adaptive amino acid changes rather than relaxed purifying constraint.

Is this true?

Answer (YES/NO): YES